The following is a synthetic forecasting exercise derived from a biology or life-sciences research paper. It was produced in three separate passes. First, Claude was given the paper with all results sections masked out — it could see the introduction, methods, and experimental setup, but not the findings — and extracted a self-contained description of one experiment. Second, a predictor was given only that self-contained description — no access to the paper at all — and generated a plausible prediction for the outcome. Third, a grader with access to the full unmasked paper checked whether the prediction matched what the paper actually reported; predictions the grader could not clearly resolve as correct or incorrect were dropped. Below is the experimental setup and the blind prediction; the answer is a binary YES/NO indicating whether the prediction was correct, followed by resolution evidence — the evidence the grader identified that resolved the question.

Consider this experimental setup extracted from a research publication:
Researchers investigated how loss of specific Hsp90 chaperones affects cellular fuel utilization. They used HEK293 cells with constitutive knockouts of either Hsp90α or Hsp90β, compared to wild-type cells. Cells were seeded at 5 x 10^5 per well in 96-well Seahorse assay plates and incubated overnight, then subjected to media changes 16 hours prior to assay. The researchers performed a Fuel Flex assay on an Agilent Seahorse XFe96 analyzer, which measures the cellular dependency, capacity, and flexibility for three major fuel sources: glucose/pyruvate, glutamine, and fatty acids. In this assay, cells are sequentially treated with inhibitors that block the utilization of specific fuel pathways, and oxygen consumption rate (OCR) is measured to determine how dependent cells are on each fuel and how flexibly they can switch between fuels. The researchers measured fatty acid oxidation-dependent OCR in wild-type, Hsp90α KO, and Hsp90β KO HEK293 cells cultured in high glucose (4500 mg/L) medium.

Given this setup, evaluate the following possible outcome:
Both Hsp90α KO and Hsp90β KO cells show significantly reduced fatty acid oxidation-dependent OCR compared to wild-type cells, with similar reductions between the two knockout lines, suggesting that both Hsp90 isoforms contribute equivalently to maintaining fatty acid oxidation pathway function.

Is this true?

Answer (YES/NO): NO